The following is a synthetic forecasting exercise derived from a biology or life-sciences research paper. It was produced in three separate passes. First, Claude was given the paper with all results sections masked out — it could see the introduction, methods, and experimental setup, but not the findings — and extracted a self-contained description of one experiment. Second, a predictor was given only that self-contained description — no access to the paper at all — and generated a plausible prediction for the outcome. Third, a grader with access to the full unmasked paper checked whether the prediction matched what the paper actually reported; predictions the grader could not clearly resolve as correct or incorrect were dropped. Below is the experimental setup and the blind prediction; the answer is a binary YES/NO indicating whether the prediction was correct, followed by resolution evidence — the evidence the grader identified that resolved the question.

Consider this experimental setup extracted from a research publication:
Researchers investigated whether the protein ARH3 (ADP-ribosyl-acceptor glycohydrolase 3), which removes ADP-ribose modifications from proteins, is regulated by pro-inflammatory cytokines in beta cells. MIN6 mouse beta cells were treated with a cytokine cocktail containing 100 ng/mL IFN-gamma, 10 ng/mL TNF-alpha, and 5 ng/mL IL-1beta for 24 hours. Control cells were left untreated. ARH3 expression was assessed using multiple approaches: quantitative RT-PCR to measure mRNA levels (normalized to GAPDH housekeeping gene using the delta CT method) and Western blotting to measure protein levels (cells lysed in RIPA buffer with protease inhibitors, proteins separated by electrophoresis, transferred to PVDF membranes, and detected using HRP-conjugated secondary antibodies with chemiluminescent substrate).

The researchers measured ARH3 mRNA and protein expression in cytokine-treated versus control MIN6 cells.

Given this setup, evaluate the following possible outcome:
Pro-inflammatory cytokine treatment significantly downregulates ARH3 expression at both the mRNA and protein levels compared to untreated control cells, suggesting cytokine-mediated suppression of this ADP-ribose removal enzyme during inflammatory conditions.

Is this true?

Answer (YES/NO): NO